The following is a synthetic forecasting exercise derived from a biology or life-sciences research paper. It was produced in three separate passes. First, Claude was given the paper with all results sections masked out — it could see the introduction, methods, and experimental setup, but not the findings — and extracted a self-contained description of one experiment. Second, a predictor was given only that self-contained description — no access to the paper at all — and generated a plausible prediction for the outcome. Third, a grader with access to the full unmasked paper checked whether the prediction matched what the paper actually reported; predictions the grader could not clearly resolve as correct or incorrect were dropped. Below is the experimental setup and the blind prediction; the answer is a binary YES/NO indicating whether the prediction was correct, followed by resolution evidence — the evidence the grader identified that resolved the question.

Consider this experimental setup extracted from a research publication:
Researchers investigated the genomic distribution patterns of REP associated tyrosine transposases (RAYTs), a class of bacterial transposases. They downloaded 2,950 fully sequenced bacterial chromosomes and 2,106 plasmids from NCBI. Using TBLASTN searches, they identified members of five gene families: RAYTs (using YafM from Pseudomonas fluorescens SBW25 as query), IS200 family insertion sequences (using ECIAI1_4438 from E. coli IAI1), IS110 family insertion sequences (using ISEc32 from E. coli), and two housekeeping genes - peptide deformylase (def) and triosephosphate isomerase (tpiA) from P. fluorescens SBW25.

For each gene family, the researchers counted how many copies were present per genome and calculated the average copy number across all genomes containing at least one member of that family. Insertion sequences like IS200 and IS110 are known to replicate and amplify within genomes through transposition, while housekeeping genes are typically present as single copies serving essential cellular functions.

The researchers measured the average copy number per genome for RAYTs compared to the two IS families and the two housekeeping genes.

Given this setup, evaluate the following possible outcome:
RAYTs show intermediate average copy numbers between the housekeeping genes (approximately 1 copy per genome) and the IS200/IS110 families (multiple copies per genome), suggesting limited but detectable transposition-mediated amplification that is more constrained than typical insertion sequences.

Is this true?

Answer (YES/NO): NO